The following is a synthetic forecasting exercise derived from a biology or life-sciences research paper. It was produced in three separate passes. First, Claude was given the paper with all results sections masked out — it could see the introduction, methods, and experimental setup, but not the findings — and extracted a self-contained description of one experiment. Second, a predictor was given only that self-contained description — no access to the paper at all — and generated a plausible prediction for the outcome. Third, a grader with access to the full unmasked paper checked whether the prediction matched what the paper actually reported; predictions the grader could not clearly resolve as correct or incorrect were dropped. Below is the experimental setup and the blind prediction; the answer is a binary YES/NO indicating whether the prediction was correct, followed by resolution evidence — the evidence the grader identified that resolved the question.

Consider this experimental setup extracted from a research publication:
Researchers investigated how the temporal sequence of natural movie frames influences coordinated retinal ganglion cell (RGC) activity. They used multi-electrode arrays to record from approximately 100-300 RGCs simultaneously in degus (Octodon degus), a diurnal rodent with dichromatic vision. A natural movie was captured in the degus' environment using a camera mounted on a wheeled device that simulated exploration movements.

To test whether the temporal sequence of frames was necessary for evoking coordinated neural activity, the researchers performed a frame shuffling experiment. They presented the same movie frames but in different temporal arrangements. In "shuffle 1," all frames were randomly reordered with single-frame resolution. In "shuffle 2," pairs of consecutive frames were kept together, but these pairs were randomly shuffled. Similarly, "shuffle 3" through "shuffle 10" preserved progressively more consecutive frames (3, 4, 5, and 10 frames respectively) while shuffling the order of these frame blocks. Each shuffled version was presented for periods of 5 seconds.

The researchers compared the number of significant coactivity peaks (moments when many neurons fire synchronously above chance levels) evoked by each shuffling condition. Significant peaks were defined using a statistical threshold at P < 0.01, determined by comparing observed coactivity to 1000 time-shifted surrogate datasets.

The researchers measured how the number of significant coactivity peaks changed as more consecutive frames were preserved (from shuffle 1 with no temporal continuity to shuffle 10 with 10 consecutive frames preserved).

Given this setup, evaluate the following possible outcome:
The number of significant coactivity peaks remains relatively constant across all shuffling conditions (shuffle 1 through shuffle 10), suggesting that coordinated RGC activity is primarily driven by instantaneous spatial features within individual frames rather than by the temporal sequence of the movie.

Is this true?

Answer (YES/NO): NO